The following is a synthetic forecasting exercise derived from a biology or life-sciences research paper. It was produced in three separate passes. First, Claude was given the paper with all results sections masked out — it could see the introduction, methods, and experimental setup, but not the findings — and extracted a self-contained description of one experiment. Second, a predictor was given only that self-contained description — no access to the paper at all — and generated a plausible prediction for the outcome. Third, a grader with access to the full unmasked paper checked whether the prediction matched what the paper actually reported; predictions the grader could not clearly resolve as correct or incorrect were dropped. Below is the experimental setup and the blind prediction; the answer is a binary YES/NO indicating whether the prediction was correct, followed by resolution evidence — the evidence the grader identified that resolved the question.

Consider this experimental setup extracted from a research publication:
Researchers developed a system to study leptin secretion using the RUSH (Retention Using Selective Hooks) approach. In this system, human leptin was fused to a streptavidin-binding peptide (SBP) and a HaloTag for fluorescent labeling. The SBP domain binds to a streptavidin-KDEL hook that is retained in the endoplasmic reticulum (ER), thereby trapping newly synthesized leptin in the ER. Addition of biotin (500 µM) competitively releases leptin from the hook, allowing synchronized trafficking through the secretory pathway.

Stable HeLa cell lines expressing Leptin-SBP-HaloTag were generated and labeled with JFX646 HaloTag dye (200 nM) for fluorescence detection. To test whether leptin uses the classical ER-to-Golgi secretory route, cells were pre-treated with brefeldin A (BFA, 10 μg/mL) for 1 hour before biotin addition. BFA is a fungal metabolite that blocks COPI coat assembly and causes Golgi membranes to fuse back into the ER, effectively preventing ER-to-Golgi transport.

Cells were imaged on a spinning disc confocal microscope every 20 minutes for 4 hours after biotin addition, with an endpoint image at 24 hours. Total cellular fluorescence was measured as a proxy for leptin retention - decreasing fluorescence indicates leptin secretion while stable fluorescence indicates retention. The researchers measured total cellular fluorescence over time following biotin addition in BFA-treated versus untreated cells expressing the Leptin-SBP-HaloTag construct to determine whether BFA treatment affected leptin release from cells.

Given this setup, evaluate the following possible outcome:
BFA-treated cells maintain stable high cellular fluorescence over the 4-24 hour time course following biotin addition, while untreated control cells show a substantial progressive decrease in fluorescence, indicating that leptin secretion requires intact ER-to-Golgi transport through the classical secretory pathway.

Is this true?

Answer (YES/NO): YES